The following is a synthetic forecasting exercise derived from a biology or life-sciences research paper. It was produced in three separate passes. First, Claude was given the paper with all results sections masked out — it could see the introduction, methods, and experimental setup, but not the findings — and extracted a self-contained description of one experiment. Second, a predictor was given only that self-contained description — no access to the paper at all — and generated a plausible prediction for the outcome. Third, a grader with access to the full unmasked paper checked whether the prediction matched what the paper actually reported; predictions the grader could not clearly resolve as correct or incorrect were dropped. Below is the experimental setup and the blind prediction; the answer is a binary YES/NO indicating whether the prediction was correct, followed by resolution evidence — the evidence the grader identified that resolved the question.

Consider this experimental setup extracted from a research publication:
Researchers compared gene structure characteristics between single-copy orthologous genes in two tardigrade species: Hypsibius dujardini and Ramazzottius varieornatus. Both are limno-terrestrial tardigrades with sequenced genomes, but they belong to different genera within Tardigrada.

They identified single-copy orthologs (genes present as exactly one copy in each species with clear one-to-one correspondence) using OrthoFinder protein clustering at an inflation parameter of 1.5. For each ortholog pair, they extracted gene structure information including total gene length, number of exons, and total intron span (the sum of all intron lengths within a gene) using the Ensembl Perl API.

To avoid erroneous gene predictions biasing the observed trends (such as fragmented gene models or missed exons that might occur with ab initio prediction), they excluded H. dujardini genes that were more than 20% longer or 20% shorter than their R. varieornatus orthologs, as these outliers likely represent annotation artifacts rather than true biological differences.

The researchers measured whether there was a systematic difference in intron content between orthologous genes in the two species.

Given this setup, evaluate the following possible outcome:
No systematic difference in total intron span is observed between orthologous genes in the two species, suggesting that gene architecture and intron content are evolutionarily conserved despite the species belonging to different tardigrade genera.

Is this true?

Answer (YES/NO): NO